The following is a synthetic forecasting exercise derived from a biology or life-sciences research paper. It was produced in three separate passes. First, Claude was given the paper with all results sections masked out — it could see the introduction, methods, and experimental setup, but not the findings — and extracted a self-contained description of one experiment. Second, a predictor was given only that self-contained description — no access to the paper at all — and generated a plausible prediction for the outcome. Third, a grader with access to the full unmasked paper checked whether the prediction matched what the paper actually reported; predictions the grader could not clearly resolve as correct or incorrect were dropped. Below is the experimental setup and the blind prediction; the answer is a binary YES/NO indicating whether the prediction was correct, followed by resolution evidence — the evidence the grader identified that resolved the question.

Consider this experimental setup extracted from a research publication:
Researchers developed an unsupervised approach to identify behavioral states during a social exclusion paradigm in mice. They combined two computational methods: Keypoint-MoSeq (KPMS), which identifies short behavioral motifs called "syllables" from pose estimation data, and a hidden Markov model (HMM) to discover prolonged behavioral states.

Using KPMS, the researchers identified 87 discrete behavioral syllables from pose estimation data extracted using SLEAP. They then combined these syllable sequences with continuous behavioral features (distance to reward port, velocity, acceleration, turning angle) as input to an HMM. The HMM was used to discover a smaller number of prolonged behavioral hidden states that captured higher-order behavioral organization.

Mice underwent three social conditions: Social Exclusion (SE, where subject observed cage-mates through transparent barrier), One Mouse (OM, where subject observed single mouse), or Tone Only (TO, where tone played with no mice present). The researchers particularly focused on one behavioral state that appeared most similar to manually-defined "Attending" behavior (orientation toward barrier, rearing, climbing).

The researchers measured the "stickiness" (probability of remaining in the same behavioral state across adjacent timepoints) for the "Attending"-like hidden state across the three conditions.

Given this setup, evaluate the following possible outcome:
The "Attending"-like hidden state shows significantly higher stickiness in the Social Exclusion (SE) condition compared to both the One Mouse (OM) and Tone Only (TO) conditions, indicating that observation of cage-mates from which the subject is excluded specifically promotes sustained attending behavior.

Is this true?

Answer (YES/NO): NO